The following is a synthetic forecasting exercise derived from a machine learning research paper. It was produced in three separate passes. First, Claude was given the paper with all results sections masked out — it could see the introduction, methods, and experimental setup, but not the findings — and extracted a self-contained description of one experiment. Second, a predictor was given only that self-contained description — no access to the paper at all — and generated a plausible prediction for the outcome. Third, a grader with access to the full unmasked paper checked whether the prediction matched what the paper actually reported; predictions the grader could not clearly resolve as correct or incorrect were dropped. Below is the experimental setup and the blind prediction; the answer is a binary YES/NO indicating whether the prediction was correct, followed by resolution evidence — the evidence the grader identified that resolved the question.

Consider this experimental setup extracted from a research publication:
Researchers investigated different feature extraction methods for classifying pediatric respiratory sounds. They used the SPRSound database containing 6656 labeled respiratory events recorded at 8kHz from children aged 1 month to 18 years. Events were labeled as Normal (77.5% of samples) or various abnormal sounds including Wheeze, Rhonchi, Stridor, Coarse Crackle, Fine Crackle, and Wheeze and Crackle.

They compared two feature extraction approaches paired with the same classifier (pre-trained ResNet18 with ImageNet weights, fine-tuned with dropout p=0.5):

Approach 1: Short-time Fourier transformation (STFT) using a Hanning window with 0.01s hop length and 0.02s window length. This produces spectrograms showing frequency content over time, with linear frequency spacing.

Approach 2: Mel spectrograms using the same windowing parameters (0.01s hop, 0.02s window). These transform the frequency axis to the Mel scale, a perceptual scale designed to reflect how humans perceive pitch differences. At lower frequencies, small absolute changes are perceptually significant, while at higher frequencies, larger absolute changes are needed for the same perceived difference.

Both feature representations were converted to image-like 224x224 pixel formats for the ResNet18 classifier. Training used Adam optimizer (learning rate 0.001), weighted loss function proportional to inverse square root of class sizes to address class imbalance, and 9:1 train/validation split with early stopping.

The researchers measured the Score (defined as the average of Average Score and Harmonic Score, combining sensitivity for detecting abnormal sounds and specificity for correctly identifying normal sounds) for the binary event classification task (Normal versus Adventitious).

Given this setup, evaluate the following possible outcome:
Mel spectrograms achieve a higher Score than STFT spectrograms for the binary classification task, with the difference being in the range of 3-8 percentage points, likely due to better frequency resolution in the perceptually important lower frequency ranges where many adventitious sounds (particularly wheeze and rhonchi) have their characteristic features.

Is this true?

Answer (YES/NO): NO